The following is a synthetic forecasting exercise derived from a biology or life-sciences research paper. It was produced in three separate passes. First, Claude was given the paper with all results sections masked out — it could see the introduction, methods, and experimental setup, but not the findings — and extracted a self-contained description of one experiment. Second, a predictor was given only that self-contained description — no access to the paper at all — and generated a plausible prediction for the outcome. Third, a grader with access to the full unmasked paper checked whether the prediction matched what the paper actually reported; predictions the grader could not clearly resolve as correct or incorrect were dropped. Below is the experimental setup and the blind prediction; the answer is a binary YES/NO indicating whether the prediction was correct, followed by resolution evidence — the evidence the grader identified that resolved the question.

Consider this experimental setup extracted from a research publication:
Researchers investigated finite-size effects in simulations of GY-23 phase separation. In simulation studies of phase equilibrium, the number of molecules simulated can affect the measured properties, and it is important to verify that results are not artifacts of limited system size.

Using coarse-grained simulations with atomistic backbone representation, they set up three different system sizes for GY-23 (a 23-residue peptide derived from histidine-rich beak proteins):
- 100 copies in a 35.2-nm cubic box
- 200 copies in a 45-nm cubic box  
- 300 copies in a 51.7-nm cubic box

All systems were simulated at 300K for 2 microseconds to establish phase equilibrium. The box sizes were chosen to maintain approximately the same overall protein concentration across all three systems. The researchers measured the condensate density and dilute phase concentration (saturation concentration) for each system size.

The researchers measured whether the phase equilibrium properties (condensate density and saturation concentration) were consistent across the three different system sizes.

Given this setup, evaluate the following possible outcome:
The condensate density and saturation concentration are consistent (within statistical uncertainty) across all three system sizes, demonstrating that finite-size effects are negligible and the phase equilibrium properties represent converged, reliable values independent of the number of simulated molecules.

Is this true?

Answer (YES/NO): YES